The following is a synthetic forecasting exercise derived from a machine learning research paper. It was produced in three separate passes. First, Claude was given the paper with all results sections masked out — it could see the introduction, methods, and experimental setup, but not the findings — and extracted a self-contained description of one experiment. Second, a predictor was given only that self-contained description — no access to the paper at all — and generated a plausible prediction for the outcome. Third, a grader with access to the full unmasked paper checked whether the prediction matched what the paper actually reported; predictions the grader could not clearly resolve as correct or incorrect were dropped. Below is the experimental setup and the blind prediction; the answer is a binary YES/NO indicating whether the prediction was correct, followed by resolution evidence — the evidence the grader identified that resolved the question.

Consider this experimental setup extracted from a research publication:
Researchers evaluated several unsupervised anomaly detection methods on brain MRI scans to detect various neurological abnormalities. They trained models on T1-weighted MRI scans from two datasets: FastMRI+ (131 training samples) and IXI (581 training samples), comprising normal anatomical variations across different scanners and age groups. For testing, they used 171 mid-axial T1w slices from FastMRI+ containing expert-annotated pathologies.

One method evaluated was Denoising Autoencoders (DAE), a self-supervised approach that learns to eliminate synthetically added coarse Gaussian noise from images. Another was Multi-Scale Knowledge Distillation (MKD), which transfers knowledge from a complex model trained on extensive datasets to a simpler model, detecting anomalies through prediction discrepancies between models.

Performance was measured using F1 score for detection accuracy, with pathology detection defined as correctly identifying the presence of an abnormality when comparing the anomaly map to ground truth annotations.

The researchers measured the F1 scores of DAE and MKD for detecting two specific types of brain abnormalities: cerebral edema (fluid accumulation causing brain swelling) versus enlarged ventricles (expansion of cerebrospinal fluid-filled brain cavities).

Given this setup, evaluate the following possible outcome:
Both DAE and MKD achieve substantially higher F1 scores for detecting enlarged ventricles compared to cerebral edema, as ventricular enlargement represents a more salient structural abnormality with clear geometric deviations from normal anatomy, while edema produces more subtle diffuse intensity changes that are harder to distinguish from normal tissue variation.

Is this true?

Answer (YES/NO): NO